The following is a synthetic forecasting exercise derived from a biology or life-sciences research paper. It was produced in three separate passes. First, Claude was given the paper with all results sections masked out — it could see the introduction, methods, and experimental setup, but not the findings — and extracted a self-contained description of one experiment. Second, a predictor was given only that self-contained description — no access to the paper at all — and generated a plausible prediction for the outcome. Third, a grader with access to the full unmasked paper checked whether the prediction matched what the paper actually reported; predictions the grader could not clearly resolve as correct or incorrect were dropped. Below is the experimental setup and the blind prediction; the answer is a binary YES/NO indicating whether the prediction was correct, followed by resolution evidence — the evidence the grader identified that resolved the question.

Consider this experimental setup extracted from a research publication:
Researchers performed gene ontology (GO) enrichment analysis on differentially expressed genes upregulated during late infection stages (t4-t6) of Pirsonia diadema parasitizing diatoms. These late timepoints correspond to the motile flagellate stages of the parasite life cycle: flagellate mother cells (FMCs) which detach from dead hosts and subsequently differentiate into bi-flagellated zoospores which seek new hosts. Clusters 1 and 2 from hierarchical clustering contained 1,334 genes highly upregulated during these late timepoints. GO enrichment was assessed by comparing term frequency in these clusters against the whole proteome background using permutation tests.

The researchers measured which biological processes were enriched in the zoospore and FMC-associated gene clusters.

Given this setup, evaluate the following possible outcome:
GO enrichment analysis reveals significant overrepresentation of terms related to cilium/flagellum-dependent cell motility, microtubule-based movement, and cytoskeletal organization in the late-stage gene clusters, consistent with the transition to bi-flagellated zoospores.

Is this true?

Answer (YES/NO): NO